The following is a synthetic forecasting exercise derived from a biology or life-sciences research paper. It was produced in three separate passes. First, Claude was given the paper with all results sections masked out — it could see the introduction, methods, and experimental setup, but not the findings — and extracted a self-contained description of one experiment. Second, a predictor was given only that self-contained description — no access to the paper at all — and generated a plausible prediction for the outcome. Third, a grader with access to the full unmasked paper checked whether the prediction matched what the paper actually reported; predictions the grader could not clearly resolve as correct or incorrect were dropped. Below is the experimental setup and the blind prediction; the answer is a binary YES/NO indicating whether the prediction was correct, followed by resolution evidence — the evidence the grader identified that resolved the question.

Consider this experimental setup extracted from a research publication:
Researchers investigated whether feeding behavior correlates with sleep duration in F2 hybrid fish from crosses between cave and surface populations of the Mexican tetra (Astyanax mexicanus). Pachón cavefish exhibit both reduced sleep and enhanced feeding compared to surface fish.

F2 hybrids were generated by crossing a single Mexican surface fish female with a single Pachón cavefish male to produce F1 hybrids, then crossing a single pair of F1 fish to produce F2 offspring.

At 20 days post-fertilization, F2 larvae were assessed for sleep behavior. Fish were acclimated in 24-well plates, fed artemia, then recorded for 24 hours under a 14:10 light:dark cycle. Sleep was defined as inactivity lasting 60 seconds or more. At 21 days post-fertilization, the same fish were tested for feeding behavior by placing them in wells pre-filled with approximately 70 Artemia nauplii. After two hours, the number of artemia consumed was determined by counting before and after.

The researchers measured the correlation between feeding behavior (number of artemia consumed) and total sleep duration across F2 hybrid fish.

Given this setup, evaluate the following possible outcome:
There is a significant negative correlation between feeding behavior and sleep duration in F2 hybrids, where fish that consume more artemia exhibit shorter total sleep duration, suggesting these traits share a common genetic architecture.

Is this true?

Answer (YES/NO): NO